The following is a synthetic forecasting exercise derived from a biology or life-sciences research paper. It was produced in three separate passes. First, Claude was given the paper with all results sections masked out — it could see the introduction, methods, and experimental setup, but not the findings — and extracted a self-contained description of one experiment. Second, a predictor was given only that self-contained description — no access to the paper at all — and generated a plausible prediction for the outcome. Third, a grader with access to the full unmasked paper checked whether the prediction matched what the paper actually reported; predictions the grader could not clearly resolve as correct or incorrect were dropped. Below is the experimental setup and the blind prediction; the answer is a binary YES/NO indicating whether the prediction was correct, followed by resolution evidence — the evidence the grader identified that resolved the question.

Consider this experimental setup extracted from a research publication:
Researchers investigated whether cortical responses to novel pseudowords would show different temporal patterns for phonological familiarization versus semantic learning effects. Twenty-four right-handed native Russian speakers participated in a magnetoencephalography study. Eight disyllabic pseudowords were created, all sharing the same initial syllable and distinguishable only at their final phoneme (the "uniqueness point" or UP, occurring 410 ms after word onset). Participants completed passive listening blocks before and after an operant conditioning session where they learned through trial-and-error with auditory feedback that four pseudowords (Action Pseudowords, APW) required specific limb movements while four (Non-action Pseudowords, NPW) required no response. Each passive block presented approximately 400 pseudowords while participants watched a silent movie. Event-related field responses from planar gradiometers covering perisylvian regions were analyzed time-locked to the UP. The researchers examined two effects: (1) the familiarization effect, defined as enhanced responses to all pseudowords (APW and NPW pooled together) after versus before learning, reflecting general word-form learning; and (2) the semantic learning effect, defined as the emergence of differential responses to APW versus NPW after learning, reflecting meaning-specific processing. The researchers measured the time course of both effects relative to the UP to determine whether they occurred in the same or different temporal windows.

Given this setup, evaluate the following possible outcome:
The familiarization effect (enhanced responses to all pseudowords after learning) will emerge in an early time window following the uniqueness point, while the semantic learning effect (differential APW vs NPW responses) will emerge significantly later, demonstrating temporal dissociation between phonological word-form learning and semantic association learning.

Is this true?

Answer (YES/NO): NO